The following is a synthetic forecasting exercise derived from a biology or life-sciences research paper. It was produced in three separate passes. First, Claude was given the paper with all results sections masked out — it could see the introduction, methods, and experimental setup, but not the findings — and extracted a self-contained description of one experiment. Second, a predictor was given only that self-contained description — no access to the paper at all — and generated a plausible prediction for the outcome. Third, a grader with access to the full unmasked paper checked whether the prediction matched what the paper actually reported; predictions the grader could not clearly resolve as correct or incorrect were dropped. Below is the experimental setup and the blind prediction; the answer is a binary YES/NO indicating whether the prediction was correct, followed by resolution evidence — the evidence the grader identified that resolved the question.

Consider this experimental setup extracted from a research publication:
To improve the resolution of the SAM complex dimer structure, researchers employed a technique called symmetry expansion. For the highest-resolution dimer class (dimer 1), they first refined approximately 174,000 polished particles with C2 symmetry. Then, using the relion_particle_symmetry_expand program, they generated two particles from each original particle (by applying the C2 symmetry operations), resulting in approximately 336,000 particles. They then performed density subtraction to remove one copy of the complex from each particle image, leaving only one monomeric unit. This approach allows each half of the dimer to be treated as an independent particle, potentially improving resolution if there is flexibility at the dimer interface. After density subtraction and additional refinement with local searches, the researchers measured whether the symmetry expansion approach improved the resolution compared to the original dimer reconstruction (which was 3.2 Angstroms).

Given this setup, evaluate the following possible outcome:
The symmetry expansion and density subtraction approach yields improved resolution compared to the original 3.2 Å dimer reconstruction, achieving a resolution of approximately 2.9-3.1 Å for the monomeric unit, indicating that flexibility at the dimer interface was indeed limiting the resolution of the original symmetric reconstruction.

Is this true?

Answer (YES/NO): YES